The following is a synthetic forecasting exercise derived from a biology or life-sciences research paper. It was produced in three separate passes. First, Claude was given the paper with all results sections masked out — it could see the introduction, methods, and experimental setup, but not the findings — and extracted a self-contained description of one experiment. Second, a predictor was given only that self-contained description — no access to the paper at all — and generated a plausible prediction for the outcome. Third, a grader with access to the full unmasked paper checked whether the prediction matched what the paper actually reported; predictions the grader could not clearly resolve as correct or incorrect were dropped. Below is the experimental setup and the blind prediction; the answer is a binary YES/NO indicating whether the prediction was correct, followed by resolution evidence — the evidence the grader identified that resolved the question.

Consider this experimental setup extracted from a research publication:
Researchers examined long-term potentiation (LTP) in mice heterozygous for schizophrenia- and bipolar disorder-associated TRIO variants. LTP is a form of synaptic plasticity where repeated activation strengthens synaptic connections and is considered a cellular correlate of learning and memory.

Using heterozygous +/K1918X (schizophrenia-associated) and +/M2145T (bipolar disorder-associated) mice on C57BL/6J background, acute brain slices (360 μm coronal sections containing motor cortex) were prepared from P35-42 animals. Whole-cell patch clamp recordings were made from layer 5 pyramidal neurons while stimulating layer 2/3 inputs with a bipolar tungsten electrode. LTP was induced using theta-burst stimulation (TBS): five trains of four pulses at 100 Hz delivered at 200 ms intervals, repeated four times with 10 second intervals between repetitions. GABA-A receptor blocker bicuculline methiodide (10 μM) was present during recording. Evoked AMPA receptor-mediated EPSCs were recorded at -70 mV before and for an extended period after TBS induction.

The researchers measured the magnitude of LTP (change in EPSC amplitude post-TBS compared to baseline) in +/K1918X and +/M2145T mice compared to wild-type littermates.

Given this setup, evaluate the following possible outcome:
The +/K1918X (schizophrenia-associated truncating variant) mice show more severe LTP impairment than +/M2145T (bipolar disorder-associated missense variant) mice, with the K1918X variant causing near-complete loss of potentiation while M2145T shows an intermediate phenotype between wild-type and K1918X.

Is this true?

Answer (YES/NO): NO